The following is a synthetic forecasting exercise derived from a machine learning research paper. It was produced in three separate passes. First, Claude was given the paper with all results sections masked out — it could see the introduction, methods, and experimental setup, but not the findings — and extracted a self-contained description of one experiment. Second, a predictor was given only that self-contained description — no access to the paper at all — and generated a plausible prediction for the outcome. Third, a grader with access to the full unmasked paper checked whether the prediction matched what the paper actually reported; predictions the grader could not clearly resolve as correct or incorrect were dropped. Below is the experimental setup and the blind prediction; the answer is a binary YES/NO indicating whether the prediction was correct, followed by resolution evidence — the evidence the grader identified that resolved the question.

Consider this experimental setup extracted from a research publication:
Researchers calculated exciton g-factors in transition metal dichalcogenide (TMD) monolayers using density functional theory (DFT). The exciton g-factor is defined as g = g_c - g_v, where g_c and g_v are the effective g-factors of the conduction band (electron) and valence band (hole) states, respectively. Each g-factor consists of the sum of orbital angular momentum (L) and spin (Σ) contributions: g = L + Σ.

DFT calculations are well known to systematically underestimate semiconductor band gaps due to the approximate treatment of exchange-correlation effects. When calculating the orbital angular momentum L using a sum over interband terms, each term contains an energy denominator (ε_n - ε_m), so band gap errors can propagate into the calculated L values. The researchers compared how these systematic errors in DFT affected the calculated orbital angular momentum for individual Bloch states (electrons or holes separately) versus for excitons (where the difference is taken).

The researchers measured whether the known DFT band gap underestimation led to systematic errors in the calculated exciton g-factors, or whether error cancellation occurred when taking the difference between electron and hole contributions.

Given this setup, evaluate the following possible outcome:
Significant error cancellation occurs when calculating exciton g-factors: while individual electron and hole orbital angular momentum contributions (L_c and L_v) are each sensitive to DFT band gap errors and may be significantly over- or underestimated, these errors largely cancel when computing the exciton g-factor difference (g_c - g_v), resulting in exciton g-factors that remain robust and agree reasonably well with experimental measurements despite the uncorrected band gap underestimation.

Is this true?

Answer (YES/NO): YES